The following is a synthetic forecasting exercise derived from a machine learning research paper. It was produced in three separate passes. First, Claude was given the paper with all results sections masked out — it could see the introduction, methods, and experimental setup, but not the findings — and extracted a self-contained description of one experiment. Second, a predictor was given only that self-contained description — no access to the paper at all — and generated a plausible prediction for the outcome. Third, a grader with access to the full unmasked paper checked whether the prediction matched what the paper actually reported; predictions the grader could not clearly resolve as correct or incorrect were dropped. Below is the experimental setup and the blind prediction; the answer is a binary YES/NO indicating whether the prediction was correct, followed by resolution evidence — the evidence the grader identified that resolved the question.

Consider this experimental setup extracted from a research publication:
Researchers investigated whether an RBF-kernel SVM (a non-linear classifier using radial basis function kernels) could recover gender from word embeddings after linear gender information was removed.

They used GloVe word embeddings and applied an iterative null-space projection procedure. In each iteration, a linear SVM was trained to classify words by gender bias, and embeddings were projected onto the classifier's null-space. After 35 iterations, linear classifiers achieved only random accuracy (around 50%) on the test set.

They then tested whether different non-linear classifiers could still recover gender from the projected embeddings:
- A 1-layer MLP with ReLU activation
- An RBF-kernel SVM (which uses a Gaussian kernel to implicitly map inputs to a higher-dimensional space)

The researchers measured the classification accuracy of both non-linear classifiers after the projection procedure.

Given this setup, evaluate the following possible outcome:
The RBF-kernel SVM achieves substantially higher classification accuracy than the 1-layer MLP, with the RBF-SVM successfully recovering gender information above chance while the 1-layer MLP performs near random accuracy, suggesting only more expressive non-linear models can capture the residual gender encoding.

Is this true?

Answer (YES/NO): NO